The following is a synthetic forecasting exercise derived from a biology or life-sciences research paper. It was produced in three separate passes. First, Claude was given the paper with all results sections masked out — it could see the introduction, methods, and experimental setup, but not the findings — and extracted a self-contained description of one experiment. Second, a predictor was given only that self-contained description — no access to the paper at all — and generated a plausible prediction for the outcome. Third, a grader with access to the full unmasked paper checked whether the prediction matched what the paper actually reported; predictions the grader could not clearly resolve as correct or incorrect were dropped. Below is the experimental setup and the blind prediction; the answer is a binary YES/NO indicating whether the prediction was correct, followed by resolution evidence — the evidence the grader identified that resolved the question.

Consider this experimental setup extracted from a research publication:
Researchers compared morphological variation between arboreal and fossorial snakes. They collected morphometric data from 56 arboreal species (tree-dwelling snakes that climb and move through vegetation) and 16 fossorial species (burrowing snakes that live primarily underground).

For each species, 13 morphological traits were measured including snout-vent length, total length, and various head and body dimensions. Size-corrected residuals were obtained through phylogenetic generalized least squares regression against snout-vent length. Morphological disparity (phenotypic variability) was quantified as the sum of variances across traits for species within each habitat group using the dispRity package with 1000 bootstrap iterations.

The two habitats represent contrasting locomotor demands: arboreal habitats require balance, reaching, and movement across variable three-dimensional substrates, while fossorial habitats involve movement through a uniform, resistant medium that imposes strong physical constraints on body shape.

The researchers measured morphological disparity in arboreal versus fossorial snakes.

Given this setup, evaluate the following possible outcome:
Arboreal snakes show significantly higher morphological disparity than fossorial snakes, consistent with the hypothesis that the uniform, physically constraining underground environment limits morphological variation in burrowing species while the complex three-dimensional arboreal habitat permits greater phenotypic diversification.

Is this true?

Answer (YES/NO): YES